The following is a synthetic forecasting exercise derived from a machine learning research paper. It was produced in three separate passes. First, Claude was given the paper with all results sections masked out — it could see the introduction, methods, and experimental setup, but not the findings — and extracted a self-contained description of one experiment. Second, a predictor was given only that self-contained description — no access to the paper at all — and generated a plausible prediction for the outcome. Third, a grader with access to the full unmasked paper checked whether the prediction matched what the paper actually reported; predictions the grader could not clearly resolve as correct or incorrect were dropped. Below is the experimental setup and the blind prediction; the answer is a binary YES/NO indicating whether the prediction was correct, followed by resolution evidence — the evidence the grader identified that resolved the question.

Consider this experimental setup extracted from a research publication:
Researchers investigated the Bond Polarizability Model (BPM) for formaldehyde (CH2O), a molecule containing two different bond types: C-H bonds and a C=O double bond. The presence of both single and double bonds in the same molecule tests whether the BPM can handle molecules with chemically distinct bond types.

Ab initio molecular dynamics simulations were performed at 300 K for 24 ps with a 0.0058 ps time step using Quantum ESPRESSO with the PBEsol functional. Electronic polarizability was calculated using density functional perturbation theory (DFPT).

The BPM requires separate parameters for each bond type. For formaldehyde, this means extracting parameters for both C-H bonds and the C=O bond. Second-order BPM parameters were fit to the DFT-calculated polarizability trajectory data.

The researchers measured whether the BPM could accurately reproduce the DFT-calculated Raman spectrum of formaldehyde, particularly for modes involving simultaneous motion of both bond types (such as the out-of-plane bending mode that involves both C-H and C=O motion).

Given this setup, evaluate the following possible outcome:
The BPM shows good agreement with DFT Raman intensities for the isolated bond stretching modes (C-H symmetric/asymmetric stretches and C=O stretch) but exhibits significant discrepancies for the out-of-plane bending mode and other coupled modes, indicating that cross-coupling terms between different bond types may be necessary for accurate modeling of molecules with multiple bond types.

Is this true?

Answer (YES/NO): NO